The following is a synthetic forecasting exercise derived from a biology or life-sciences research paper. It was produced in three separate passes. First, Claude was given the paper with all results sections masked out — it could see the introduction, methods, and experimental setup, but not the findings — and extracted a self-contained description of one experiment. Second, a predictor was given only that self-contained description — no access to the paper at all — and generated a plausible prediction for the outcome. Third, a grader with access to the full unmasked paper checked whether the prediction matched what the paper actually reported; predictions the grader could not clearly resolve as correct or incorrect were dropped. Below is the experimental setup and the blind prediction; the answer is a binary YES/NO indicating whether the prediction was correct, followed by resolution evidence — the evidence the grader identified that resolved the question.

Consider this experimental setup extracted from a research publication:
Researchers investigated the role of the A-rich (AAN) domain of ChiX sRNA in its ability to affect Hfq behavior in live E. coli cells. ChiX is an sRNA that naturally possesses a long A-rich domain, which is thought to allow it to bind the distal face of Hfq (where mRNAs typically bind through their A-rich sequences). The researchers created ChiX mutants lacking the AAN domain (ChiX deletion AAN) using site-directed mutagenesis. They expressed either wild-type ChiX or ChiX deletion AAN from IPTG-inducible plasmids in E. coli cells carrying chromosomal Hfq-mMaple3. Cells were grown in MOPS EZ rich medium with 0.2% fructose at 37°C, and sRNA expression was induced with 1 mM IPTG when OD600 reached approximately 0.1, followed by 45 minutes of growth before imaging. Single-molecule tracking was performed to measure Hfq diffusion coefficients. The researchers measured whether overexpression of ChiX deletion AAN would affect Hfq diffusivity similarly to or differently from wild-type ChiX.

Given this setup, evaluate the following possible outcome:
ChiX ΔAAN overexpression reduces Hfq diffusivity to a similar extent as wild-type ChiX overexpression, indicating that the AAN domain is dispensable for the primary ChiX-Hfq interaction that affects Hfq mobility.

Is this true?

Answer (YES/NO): NO